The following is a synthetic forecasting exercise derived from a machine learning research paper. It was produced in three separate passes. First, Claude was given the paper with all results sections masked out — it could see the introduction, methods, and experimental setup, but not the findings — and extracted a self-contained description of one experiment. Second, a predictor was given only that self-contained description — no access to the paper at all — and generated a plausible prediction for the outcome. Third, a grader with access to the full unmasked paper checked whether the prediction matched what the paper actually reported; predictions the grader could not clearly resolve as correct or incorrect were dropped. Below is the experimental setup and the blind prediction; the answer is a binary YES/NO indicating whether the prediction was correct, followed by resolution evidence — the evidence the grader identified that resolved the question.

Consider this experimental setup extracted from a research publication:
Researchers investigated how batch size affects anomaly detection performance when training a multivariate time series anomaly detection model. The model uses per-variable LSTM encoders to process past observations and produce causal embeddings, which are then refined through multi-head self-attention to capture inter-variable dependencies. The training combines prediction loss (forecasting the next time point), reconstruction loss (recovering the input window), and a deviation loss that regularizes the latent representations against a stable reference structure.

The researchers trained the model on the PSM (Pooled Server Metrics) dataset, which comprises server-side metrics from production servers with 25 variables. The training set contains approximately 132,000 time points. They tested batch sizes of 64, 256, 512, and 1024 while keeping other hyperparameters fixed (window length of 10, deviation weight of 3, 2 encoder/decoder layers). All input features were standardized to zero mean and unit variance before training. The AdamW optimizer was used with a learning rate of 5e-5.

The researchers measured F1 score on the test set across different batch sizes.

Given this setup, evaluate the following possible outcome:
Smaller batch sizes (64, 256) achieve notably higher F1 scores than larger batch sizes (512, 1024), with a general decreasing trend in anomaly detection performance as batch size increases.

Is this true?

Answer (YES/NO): NO